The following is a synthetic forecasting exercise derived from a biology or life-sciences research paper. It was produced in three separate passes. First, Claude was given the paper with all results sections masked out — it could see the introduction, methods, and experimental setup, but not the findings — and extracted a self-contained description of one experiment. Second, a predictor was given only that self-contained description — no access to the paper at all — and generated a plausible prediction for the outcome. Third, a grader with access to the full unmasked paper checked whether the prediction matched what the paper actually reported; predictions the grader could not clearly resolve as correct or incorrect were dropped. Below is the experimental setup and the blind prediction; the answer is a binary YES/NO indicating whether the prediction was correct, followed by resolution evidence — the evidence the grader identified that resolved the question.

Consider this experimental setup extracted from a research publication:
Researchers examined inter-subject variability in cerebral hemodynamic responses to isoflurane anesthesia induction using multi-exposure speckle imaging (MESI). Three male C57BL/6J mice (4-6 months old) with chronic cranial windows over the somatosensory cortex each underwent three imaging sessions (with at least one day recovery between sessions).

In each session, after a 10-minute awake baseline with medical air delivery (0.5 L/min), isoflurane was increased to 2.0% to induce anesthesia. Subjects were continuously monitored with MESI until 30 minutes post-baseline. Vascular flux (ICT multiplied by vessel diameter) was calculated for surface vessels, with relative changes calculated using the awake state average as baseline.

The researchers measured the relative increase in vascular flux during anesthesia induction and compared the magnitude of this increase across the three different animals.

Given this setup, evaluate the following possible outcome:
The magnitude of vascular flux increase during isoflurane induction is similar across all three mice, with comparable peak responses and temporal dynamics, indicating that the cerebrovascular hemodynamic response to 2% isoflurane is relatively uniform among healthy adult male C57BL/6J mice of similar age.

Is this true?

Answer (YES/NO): NO